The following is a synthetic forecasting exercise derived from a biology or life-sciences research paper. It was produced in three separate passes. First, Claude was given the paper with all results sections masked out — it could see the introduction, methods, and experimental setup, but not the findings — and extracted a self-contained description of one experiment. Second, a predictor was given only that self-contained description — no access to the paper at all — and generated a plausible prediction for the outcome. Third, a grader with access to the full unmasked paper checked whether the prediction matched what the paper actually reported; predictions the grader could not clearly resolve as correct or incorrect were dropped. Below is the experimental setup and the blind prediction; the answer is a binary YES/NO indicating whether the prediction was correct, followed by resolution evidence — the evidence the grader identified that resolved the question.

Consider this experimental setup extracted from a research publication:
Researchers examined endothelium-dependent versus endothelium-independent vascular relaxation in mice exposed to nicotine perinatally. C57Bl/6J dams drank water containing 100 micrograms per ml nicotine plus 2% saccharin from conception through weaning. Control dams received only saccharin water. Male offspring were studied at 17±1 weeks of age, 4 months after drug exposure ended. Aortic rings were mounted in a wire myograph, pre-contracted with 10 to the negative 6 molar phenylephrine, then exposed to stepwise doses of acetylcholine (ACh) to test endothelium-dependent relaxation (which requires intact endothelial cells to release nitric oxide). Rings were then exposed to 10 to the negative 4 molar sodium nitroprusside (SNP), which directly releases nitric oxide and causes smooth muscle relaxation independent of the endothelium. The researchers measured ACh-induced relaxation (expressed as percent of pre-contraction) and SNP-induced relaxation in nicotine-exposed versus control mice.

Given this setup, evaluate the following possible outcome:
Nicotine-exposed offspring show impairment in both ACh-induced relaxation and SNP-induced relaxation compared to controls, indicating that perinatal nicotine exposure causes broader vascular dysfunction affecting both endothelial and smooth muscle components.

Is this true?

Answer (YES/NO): NO